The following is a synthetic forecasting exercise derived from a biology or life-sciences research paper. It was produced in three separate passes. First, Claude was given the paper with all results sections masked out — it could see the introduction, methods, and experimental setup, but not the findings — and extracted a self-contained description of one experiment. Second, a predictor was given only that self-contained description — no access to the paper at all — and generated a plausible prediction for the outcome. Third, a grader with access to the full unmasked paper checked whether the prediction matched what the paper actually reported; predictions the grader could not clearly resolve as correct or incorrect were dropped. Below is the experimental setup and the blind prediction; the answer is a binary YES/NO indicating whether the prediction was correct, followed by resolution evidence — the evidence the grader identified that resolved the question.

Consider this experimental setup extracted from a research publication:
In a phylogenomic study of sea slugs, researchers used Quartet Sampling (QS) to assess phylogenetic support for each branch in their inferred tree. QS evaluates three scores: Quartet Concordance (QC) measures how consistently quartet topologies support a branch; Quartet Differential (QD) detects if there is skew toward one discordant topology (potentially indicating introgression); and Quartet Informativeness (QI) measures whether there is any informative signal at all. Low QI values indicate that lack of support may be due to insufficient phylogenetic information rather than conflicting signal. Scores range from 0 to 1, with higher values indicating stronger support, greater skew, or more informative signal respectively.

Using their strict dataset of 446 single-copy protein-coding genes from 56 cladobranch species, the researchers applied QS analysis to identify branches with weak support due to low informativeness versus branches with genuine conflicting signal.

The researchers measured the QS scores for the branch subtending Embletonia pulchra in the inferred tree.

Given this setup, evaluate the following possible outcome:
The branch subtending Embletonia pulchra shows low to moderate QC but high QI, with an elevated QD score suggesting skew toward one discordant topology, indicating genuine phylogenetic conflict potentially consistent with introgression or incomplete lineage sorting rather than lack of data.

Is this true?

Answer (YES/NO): NO